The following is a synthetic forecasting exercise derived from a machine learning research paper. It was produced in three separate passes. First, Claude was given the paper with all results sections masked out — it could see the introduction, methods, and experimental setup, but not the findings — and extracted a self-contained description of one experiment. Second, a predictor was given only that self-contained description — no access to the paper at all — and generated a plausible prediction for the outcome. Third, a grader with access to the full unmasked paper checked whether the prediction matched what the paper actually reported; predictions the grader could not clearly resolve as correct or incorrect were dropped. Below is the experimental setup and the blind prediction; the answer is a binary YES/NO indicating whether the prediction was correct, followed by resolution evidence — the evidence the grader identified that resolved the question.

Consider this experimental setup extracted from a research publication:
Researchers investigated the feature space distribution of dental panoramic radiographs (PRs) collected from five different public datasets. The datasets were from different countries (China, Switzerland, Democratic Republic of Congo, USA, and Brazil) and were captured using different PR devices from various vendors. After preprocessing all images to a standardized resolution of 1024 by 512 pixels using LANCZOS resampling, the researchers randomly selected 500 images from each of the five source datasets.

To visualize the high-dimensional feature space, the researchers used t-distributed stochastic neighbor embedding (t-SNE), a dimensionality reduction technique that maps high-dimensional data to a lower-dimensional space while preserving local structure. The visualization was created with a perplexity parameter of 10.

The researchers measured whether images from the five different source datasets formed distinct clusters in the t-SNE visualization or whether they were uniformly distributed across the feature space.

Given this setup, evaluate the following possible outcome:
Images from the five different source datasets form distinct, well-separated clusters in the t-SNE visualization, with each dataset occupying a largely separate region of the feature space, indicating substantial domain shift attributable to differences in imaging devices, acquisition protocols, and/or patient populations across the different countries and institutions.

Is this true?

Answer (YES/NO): YES